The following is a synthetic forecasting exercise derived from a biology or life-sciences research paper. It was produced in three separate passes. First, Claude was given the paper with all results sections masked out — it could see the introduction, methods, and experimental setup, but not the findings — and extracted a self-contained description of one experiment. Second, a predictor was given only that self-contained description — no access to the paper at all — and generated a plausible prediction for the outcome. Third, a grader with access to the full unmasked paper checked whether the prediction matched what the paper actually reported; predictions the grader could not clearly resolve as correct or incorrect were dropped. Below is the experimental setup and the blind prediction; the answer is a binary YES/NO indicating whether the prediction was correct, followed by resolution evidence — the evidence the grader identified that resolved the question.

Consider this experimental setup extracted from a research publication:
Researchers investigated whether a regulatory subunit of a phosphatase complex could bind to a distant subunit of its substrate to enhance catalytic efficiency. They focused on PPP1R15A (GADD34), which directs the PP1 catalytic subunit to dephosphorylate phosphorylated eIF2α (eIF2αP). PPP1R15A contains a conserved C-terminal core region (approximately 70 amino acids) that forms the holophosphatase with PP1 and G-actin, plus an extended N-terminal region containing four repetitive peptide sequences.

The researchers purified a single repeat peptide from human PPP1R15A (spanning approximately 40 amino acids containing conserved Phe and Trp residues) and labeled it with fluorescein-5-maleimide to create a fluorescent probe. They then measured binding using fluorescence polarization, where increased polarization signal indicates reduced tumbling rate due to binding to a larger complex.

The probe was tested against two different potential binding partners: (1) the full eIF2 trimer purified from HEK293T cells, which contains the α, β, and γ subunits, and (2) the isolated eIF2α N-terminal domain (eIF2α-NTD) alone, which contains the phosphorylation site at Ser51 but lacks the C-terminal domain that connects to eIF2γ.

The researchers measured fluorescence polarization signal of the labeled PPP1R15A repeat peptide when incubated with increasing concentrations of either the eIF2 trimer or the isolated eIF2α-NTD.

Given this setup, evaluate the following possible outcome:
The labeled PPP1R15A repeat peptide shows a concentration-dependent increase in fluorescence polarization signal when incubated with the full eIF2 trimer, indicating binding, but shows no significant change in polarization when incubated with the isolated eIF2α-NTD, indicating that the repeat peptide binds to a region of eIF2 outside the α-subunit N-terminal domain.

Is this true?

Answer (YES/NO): YES